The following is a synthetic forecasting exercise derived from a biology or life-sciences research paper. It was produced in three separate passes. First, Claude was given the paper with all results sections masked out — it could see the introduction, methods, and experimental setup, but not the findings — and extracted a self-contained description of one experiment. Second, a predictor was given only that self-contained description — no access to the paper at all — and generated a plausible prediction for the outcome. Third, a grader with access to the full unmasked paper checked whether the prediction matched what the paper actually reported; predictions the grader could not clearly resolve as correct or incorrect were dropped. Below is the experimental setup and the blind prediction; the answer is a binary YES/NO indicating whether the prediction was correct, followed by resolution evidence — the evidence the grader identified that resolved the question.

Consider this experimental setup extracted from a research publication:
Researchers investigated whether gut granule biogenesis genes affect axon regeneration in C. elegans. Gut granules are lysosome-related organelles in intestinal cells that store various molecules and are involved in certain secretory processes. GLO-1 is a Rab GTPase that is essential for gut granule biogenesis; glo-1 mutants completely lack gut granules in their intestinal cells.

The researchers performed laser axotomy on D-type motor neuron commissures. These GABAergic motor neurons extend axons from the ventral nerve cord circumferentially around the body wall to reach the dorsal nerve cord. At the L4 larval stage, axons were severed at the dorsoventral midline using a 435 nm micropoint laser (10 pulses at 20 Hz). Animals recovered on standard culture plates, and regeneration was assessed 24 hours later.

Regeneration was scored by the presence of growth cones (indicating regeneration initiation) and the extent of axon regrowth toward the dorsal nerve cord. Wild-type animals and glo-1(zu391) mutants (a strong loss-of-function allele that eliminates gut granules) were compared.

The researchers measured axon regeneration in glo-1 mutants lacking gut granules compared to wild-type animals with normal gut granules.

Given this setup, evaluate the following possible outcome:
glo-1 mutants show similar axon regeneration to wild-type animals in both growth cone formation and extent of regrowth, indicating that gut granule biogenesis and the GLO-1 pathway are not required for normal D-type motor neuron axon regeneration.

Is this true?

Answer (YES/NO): NO